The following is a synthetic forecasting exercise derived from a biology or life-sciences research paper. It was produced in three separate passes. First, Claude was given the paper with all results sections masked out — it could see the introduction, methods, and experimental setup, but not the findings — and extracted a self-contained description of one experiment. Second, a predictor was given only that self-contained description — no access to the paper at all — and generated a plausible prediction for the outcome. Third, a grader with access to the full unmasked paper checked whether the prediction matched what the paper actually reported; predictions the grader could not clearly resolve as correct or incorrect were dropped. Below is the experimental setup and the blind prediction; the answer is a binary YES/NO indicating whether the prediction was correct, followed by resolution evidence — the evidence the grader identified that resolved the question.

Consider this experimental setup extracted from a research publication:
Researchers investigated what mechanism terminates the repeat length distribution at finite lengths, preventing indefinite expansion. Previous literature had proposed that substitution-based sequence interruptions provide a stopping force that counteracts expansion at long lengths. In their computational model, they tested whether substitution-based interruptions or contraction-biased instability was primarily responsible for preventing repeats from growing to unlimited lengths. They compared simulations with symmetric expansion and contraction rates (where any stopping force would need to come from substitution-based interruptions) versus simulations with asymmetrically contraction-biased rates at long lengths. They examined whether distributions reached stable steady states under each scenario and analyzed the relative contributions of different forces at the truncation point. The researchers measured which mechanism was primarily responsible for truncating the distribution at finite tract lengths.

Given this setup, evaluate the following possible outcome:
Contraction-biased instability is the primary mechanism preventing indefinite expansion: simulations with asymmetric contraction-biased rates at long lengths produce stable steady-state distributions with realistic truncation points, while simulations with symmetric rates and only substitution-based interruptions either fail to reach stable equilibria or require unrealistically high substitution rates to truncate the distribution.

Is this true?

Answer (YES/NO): YES